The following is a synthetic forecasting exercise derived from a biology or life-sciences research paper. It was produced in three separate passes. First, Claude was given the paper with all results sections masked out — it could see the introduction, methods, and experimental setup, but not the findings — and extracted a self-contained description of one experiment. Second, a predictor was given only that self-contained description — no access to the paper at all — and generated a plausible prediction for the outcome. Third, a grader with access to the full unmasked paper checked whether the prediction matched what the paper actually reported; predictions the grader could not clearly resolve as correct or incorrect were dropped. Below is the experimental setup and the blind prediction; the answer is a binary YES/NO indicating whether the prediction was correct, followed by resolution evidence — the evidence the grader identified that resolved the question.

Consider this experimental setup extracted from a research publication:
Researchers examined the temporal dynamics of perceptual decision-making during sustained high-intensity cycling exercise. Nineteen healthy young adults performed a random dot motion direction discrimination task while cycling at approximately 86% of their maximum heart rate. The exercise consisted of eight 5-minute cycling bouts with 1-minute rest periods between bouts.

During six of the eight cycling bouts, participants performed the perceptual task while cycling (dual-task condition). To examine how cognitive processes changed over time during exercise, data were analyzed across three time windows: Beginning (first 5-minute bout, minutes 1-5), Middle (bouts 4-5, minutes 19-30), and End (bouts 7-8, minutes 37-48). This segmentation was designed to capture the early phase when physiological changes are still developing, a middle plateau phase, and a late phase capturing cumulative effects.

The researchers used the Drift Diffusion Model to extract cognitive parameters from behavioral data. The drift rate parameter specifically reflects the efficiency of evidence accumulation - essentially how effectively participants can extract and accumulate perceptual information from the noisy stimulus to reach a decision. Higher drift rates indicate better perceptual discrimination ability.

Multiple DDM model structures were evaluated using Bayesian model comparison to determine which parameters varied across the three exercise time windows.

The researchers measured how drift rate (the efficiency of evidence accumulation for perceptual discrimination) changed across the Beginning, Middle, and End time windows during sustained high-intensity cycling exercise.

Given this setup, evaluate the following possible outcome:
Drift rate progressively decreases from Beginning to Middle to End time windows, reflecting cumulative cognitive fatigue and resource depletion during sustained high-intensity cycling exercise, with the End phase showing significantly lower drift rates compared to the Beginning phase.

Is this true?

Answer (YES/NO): NO